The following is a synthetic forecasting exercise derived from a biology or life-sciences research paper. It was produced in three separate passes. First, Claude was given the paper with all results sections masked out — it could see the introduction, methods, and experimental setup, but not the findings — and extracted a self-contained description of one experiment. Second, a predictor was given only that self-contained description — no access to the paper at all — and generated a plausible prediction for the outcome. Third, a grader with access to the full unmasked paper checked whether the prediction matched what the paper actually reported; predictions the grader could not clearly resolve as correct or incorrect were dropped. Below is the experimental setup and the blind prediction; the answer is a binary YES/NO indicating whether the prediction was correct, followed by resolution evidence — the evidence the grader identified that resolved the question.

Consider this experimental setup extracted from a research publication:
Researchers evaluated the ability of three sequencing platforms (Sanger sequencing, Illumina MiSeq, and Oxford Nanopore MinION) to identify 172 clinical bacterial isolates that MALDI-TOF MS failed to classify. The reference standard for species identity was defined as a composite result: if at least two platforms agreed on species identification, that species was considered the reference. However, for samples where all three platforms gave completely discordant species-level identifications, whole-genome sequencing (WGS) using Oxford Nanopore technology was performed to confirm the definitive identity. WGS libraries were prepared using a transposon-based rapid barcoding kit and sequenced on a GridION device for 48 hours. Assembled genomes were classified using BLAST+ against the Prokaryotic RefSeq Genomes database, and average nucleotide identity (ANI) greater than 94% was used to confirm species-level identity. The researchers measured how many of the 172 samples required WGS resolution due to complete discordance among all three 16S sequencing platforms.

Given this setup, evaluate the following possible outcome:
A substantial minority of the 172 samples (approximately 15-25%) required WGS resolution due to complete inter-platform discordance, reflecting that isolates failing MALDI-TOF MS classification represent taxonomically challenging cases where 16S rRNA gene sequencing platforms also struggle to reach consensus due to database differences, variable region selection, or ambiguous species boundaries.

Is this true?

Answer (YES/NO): NO